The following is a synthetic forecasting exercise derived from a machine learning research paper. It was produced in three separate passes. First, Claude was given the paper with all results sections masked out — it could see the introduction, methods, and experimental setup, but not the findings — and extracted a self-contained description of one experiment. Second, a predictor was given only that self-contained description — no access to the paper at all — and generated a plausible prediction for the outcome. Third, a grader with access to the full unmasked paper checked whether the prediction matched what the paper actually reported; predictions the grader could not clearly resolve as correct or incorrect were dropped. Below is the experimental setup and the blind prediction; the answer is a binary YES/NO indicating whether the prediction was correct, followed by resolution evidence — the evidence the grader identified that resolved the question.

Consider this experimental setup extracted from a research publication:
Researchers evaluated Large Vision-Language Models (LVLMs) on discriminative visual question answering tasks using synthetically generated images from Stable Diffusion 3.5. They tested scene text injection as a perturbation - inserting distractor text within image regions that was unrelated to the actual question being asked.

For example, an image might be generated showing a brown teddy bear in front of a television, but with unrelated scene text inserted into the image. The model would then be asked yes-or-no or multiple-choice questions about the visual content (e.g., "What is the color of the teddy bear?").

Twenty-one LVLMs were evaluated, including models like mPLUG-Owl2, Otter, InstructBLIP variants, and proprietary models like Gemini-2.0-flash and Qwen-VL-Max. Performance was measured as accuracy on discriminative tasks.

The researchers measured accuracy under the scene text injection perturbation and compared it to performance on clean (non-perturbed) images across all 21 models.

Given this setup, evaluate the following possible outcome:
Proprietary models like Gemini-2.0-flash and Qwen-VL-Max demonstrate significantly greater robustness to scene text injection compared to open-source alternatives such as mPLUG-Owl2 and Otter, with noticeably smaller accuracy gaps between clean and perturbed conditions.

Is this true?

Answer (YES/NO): YES